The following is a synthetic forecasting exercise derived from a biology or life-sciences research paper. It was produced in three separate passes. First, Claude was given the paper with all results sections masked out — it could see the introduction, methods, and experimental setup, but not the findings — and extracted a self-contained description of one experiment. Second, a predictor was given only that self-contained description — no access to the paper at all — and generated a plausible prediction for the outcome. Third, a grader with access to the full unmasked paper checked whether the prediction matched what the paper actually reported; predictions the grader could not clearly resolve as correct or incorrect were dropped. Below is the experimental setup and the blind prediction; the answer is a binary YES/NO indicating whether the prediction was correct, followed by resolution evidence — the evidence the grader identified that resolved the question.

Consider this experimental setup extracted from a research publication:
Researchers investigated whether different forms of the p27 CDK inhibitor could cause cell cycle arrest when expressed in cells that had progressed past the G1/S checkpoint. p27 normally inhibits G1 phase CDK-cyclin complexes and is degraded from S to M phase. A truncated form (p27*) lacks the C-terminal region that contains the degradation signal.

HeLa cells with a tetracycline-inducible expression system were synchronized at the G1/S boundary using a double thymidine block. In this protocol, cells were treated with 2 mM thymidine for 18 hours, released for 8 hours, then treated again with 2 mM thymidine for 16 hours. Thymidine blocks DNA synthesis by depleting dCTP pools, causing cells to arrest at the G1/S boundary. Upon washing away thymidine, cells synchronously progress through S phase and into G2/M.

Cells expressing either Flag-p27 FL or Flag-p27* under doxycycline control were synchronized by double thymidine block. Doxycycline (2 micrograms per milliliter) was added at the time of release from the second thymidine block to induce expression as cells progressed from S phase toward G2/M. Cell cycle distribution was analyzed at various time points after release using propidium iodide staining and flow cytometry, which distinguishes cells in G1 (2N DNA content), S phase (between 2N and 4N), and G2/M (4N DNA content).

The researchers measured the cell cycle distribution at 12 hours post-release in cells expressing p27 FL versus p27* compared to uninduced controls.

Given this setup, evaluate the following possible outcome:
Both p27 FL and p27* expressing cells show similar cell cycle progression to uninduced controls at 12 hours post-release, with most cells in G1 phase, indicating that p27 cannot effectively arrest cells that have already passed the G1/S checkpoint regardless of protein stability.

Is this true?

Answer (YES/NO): NO